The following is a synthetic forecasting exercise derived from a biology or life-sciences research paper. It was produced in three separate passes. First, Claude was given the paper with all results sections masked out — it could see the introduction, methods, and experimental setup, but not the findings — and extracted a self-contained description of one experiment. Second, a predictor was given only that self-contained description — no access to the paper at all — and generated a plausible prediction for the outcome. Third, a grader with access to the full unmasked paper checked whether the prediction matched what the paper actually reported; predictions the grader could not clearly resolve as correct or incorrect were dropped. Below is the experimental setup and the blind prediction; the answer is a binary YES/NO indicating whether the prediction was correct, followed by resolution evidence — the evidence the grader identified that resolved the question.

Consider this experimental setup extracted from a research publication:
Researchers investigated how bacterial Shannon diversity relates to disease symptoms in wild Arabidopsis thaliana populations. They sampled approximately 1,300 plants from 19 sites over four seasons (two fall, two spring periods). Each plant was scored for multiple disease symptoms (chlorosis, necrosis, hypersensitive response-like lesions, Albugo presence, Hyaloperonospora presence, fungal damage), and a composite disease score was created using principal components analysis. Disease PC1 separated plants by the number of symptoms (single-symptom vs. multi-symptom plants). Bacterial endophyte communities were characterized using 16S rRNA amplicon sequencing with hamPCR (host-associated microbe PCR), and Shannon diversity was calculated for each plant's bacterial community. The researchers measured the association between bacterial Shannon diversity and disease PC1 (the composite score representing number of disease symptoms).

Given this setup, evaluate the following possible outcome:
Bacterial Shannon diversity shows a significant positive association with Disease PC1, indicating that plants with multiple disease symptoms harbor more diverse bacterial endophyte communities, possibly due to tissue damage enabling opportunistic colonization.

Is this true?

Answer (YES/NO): NO